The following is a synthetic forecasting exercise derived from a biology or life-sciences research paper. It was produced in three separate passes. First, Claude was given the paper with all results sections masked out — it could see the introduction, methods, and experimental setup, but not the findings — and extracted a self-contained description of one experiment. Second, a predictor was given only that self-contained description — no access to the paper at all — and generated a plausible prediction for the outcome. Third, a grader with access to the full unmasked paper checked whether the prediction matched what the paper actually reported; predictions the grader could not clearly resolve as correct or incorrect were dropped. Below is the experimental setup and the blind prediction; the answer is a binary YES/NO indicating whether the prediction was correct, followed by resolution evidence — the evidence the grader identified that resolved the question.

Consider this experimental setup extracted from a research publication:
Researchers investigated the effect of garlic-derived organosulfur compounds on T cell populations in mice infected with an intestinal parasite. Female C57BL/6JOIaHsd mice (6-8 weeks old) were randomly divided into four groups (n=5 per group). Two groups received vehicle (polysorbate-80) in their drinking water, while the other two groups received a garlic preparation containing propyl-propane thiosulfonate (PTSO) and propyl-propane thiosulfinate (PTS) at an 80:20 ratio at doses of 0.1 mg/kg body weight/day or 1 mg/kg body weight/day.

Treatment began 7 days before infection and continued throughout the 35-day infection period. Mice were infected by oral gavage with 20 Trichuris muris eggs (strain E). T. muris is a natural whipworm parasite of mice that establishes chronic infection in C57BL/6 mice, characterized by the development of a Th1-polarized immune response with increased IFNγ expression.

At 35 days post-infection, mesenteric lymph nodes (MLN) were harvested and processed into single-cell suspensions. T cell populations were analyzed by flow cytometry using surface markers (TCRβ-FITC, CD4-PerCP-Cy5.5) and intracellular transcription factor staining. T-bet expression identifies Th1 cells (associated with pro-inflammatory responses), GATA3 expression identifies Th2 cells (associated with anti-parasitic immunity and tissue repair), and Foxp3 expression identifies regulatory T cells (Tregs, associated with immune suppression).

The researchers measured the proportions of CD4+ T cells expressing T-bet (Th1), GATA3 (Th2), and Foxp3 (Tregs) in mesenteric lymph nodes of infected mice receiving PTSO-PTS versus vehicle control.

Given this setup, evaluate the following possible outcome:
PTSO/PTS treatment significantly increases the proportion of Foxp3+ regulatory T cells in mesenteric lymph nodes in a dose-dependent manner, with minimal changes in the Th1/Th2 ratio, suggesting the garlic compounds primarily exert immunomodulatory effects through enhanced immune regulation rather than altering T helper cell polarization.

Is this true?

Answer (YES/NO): NO